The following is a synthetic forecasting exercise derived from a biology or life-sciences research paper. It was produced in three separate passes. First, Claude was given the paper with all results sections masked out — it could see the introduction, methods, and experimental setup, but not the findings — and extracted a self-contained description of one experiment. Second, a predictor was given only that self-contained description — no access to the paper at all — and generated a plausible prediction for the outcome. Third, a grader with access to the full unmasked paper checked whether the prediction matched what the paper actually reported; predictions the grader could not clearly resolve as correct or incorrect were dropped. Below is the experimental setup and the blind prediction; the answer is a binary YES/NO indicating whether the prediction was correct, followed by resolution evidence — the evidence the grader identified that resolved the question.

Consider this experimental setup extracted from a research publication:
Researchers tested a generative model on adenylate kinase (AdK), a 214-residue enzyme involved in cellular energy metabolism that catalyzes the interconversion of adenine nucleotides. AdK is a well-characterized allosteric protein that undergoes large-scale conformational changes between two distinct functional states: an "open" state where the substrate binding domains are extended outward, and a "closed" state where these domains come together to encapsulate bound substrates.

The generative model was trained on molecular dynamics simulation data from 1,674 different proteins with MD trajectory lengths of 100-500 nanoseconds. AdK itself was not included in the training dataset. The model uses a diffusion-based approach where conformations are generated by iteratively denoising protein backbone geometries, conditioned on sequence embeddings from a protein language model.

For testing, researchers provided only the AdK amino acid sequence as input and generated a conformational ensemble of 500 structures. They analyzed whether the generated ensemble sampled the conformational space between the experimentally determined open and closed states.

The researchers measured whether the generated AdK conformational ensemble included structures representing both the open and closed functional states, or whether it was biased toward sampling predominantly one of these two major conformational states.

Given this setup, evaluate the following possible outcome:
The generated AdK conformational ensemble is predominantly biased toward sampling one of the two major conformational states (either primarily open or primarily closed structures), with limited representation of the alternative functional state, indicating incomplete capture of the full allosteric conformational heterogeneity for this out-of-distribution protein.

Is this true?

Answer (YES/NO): NO